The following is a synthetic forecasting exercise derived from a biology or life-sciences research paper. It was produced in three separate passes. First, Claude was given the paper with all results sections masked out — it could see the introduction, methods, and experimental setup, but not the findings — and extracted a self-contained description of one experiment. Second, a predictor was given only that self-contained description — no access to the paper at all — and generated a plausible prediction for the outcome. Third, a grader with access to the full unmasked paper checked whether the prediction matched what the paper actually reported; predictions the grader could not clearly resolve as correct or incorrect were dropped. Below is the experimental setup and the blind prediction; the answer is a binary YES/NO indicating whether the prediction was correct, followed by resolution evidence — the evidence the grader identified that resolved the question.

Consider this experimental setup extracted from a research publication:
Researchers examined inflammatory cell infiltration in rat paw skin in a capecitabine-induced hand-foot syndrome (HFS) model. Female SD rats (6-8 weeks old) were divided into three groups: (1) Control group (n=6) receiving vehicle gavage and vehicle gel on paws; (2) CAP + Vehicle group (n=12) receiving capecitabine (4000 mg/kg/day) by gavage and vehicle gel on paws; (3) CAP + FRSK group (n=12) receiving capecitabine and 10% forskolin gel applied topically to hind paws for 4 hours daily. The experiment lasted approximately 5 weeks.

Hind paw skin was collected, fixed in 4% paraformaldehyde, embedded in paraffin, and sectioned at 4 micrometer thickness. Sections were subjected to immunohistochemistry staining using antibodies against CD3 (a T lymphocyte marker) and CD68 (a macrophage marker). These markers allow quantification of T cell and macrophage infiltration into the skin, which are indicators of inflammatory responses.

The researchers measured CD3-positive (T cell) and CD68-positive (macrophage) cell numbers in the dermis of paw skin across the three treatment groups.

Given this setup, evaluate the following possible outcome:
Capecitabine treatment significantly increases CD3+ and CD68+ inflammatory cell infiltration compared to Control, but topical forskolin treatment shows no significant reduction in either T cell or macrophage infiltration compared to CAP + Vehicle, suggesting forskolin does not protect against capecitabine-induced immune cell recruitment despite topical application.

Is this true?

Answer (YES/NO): NO